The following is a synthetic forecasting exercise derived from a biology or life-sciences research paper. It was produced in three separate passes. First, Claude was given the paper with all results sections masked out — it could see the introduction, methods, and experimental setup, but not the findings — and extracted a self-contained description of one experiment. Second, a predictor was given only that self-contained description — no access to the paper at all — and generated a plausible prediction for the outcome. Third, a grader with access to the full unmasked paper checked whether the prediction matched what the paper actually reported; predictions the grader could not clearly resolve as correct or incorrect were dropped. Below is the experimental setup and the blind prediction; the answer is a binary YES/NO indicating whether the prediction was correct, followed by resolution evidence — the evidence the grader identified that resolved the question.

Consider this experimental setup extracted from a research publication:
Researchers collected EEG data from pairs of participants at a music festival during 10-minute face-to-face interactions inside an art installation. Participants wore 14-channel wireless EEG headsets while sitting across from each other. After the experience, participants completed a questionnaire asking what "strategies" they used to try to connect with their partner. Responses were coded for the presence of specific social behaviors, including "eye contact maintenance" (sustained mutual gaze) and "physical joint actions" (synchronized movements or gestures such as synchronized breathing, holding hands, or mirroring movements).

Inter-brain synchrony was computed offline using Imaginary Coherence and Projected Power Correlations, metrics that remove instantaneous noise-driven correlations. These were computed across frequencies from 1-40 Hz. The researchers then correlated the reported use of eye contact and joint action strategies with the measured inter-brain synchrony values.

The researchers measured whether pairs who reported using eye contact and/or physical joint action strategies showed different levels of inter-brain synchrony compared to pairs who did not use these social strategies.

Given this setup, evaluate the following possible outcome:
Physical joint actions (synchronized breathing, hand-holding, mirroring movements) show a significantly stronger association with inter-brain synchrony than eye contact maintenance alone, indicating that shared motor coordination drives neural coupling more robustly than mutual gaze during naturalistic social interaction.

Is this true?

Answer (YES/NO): NO